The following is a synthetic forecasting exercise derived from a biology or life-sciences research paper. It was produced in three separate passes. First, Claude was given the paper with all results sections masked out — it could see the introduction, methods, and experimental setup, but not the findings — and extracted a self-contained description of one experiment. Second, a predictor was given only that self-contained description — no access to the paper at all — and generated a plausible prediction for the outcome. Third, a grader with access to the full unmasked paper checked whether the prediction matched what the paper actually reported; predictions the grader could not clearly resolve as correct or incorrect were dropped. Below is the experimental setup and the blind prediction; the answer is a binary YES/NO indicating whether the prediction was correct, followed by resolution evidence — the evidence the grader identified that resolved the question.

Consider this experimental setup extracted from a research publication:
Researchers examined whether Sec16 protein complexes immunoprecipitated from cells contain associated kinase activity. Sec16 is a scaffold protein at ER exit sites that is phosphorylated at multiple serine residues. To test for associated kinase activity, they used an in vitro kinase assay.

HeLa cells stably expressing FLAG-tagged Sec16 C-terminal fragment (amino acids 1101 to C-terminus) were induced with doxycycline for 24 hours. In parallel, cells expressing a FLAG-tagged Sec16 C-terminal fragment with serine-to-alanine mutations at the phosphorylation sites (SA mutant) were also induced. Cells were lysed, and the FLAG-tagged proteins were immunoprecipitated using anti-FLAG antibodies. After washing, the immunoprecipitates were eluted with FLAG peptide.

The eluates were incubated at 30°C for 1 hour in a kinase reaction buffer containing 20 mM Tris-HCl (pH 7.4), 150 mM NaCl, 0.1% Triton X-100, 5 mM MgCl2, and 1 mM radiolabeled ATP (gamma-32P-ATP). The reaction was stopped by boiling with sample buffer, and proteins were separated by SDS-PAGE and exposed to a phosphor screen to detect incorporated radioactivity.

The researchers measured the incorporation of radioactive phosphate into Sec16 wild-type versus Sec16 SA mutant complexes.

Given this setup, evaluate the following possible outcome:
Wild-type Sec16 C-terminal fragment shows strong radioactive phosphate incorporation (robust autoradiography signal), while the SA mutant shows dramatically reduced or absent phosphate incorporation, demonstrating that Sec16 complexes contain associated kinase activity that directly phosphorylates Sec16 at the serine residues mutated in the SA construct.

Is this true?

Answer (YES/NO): YES